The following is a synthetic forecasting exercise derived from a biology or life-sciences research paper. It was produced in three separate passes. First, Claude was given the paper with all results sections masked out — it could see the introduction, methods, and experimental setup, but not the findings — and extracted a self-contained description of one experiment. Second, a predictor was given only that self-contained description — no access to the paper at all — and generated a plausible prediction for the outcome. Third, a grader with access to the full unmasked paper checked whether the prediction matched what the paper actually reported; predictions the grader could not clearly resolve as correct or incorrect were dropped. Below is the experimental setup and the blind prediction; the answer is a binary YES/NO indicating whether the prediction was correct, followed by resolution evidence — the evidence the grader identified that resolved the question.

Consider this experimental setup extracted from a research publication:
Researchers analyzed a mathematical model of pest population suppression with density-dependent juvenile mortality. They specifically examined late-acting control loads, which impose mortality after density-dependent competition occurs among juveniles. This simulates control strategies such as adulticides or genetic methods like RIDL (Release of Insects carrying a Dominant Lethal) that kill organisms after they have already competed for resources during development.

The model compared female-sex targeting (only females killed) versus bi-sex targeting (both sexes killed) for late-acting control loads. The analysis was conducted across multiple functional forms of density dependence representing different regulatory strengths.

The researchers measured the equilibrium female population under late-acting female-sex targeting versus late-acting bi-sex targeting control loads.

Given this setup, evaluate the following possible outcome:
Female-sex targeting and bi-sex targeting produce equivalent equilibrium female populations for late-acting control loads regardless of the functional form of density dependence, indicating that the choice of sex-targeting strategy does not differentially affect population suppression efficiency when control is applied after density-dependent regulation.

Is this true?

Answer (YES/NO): YES